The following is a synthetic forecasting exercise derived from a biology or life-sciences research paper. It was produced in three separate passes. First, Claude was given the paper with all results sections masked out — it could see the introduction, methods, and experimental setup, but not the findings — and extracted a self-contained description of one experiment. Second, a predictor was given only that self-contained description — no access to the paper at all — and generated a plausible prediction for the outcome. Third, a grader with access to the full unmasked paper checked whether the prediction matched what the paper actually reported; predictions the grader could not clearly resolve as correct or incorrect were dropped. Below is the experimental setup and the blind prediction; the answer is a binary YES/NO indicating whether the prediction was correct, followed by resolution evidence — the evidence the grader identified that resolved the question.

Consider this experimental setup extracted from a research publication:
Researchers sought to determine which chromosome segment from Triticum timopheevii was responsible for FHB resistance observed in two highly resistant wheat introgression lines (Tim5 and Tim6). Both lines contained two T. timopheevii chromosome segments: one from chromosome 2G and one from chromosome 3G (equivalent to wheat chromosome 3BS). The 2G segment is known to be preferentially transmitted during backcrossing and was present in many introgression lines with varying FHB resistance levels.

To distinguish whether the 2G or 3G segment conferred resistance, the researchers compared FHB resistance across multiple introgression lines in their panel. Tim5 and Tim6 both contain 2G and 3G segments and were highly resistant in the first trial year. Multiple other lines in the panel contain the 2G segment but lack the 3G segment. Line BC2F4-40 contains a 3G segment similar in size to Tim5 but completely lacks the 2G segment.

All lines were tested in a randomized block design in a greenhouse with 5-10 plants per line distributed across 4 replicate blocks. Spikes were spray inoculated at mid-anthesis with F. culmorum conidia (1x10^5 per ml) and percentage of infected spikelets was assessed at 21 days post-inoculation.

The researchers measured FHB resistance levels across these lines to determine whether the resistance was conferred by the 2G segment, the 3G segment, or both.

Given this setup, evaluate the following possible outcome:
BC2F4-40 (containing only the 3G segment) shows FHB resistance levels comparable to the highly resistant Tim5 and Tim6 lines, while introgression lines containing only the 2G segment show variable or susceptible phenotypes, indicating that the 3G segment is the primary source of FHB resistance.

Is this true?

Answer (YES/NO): YES